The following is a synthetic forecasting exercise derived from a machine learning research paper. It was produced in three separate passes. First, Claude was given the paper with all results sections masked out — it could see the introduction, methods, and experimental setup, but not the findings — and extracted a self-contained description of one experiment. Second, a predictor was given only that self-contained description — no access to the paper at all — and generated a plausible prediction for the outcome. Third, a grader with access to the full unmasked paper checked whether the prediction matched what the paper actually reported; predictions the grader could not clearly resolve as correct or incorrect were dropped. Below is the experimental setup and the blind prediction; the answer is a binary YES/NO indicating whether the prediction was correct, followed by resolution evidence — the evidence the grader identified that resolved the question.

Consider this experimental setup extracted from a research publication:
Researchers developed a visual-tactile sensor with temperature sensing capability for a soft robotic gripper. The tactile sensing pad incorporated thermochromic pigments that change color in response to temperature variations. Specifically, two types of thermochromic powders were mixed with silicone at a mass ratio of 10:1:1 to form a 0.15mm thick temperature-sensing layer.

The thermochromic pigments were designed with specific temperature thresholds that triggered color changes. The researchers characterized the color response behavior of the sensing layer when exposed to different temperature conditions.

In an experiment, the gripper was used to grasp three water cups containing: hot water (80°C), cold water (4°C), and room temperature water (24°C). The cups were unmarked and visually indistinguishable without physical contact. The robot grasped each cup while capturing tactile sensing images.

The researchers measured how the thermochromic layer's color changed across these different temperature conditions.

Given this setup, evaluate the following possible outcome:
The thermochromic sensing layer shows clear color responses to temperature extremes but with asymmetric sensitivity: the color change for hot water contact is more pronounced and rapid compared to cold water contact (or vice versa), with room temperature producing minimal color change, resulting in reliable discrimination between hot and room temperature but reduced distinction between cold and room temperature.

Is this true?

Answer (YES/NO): NO